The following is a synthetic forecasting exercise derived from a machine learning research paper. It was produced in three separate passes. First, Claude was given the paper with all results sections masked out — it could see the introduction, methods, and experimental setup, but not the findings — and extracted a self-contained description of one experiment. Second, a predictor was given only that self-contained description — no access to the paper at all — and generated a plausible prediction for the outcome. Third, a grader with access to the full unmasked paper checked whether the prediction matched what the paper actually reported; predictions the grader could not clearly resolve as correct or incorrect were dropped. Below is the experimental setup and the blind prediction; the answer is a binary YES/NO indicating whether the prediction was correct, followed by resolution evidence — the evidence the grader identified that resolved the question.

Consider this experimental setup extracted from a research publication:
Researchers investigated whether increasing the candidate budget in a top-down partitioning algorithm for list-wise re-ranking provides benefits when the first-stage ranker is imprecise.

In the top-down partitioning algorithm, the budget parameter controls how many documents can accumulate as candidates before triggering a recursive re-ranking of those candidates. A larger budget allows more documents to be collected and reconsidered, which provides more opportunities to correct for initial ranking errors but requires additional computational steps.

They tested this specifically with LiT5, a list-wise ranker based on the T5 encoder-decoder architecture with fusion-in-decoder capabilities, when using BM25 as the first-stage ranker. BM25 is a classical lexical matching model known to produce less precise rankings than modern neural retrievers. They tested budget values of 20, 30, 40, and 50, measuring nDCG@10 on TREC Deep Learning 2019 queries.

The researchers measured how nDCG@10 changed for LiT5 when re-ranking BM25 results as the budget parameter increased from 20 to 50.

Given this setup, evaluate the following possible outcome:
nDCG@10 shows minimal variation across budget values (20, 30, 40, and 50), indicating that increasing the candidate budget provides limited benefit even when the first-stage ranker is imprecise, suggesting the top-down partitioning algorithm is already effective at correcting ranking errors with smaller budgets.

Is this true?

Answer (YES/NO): NO